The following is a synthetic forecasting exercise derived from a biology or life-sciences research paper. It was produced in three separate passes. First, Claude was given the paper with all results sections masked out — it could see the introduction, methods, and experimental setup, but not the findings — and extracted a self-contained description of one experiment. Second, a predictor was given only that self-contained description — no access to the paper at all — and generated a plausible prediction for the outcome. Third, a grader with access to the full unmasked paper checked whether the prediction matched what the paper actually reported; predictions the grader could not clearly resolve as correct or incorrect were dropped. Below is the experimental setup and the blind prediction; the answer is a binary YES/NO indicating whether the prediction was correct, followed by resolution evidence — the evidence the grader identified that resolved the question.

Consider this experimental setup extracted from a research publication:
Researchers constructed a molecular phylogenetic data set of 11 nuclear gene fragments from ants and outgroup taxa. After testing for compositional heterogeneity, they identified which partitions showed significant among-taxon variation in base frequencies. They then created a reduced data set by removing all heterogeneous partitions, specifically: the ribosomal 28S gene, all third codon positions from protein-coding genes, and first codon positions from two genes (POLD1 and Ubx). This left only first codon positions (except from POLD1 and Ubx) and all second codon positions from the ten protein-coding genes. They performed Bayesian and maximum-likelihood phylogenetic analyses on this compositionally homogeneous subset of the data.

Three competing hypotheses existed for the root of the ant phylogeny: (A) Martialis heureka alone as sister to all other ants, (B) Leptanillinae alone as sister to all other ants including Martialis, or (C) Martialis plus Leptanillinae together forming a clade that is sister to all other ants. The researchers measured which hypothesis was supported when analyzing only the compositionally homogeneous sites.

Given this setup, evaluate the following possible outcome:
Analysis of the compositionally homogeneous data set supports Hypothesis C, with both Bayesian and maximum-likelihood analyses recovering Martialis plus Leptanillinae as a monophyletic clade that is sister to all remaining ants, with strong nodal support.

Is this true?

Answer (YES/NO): YES